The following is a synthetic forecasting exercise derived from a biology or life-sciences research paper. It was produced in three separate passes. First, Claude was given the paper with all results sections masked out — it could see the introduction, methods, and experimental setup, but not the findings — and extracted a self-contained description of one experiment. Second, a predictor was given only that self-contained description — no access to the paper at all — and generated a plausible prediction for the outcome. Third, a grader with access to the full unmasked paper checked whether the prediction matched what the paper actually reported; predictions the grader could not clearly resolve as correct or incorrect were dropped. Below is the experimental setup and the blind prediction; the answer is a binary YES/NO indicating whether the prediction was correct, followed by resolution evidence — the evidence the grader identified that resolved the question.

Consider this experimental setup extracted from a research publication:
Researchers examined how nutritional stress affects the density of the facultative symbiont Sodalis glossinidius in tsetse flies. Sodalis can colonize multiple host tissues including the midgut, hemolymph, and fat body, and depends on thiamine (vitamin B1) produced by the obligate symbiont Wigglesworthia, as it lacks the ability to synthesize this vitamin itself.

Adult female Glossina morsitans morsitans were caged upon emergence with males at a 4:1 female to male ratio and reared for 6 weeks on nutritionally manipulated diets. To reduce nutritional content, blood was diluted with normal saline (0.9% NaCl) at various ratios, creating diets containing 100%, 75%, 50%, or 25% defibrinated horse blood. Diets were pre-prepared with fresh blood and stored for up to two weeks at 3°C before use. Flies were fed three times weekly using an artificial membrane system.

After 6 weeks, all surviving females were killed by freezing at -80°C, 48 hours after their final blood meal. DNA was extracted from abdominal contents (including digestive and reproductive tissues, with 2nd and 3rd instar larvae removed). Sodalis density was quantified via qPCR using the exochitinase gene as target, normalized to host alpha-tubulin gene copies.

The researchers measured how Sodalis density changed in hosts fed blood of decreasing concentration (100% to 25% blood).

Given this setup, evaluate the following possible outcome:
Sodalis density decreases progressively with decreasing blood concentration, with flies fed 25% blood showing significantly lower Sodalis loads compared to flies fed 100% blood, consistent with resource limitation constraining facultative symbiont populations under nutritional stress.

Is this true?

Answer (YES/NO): YES